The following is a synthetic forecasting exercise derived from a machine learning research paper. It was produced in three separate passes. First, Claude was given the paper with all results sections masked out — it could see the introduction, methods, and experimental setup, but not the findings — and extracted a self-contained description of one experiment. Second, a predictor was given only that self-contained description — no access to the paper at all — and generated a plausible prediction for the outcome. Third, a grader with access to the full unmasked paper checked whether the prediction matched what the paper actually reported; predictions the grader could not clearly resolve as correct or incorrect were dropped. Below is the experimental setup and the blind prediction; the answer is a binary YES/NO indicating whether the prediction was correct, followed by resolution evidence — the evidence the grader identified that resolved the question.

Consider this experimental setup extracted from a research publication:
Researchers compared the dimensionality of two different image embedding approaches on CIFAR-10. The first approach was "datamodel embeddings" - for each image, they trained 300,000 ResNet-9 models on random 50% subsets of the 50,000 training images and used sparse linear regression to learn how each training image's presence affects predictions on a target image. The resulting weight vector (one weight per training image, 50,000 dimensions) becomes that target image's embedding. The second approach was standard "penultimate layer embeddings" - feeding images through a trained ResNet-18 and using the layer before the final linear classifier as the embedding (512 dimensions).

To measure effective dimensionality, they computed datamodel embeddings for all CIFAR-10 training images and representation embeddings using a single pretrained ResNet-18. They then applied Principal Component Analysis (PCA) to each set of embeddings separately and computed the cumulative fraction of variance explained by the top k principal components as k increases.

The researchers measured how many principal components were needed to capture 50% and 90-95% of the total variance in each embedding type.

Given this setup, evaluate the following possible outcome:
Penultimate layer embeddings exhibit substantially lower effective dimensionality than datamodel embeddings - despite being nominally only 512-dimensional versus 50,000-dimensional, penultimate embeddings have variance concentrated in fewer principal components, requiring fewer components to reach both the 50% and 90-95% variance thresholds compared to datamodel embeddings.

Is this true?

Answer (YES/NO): YES